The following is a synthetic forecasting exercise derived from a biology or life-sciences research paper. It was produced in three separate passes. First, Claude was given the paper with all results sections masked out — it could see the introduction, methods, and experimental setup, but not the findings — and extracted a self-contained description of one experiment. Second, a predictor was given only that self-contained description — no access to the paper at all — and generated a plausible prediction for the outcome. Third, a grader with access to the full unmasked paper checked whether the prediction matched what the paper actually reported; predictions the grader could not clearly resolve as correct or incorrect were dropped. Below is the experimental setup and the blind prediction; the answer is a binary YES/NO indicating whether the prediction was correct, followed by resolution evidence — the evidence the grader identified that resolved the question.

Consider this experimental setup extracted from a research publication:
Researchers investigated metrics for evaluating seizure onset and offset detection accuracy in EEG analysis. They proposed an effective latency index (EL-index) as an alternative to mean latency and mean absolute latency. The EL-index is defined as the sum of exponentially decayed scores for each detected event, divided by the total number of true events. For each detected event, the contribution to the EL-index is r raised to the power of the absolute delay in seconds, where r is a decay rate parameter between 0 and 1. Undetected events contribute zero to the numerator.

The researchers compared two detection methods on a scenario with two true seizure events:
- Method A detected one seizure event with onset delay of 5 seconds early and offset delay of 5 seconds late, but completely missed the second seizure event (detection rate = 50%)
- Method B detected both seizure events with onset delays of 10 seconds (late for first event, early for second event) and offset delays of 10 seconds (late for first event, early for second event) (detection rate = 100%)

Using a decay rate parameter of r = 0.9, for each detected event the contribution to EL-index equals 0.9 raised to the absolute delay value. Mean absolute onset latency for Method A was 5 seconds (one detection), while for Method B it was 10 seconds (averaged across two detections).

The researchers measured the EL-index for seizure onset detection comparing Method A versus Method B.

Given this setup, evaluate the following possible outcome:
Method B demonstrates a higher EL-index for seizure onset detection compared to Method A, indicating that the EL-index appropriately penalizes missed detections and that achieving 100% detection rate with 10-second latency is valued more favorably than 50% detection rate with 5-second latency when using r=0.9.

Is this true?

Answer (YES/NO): YES